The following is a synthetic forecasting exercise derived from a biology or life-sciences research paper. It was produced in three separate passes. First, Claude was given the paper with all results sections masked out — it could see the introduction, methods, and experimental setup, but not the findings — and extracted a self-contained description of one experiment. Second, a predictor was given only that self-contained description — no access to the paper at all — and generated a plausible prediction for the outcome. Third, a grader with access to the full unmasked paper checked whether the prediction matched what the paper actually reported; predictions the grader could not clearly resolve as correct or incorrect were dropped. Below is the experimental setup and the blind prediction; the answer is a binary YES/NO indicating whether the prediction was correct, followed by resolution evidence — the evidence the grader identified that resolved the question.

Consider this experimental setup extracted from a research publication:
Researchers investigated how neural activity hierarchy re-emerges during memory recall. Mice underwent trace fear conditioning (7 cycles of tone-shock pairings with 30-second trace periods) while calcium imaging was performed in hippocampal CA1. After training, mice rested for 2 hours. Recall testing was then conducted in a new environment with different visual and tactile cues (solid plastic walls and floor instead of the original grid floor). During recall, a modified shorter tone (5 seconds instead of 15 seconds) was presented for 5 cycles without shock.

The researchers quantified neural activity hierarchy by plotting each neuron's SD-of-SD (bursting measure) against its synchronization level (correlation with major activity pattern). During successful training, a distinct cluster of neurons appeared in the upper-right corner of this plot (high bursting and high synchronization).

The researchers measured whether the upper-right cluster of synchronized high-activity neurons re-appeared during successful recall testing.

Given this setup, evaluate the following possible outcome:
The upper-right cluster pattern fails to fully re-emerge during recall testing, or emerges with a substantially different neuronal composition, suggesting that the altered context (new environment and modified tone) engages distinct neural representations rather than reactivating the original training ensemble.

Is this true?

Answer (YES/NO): NO